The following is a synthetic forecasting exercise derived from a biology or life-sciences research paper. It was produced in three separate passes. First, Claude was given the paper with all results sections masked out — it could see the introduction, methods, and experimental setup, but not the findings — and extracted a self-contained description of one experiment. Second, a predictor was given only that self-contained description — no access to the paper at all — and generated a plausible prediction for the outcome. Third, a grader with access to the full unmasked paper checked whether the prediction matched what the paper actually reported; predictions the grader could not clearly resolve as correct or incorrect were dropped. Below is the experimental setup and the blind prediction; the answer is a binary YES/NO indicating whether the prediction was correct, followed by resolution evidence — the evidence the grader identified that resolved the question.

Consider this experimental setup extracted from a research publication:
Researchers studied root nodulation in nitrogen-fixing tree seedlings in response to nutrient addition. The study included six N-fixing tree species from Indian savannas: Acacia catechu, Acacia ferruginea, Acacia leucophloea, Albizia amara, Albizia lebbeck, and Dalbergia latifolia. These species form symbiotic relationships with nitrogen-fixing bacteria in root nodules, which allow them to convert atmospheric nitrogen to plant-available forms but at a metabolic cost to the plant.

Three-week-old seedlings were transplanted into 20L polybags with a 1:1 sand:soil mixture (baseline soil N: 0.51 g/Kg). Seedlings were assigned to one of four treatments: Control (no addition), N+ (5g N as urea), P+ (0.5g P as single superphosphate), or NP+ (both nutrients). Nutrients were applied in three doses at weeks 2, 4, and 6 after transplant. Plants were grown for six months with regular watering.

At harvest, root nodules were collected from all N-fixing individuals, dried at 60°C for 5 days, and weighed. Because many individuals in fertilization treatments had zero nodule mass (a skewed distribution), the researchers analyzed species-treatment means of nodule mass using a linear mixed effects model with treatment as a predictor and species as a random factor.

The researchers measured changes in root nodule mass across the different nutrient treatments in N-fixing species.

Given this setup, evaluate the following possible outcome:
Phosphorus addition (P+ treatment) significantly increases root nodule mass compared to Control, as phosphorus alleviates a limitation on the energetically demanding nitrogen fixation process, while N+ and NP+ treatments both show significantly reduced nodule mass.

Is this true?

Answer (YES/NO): NO